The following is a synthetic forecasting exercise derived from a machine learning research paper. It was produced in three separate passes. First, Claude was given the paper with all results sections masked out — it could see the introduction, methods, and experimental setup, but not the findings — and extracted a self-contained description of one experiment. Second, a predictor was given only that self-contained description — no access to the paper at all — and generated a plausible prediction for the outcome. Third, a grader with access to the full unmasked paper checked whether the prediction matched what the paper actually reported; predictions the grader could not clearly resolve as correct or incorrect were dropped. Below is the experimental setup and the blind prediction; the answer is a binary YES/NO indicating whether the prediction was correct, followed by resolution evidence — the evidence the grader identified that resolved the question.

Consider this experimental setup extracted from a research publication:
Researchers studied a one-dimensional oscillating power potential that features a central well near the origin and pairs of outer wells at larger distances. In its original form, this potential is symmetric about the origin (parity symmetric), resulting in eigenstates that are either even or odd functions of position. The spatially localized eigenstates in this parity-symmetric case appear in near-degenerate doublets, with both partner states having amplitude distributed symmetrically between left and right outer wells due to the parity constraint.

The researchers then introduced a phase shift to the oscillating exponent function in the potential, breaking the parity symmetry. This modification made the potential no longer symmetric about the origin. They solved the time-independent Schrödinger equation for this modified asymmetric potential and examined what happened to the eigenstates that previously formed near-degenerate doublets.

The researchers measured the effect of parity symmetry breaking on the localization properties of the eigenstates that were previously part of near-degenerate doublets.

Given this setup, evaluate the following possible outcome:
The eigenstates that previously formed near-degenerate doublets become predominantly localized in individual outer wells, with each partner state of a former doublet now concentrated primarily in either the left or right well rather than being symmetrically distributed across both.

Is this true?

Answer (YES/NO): YES